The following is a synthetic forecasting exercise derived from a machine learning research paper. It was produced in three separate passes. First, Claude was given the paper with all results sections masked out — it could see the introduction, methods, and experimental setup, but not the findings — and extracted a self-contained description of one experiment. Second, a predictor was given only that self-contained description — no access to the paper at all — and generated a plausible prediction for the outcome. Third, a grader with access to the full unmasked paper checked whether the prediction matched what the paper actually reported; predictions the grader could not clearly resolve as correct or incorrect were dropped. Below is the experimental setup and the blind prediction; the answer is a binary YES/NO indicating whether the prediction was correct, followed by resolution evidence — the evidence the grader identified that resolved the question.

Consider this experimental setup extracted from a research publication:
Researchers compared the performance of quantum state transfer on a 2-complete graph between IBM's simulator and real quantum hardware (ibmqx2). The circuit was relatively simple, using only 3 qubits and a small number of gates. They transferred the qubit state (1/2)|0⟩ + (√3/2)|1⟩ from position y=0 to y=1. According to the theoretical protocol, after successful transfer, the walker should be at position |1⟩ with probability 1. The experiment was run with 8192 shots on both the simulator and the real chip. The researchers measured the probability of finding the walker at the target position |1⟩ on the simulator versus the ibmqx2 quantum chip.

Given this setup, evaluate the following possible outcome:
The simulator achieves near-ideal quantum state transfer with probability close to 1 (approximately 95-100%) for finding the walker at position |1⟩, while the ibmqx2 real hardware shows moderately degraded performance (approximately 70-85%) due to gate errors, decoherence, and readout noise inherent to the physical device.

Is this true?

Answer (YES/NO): NO